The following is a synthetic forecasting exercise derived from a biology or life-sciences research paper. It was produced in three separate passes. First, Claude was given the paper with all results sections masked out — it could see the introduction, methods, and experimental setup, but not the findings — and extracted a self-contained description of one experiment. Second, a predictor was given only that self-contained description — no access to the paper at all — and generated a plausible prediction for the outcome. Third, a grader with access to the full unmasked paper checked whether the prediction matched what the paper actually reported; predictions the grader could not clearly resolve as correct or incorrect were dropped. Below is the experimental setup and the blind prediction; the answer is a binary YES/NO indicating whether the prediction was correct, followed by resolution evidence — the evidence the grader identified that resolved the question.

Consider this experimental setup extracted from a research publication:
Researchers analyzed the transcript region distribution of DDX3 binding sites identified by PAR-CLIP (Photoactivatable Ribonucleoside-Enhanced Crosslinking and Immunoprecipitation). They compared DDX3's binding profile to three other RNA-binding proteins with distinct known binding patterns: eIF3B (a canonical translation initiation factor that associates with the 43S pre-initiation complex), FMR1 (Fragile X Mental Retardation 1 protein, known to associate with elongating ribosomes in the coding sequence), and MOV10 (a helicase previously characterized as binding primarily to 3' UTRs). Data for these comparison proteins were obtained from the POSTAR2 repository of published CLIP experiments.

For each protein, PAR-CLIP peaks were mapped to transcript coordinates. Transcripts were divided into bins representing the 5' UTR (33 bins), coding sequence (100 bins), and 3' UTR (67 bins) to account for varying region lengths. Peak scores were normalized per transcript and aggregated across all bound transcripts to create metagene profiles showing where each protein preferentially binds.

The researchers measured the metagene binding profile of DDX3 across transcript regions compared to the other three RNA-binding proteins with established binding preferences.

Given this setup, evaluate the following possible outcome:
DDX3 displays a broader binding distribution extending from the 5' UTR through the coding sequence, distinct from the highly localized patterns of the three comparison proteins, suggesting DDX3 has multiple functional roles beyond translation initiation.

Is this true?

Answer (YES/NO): NO